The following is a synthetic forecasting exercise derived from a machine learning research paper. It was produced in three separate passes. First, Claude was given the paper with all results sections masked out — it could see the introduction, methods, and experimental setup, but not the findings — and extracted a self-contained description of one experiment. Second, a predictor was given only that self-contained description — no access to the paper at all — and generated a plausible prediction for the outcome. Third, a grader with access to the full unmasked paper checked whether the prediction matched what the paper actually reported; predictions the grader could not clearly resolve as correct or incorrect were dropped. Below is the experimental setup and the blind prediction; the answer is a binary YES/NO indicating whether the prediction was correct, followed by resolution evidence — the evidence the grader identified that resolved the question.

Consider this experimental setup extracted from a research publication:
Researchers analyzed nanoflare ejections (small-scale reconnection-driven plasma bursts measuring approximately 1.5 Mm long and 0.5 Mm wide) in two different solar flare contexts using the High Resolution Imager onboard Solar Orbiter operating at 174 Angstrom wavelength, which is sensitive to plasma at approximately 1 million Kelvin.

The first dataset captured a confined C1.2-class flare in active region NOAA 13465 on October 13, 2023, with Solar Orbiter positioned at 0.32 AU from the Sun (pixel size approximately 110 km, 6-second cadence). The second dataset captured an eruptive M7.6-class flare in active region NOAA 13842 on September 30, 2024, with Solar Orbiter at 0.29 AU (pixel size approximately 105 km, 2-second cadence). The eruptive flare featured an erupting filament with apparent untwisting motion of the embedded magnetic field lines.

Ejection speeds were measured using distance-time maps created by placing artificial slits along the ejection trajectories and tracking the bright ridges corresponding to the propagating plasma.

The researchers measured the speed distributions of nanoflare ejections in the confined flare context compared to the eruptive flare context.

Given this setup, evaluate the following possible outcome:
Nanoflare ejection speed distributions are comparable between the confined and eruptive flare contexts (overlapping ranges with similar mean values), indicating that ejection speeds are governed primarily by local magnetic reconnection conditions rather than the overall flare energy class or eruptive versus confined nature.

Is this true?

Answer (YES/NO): NO